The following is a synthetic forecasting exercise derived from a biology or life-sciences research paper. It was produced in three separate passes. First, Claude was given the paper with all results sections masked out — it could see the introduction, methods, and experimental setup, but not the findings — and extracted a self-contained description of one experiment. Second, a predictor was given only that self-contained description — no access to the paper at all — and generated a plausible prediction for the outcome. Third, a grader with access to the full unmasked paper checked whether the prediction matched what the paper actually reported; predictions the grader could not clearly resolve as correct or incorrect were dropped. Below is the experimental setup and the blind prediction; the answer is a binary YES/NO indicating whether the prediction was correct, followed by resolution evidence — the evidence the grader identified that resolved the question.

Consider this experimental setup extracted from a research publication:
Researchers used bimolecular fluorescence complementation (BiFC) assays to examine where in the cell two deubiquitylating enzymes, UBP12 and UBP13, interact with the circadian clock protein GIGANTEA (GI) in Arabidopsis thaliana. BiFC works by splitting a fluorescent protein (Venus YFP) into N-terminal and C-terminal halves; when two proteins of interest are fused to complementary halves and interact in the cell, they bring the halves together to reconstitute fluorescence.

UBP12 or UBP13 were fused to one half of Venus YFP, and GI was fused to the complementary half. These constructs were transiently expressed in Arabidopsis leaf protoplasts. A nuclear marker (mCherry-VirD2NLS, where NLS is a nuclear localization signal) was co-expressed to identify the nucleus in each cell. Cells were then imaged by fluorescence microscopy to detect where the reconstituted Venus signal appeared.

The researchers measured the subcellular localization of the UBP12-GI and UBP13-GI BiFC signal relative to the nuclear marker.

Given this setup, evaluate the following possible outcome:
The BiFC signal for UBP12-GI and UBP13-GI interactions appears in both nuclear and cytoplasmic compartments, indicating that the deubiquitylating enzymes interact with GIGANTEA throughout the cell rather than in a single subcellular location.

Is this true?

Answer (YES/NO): YES